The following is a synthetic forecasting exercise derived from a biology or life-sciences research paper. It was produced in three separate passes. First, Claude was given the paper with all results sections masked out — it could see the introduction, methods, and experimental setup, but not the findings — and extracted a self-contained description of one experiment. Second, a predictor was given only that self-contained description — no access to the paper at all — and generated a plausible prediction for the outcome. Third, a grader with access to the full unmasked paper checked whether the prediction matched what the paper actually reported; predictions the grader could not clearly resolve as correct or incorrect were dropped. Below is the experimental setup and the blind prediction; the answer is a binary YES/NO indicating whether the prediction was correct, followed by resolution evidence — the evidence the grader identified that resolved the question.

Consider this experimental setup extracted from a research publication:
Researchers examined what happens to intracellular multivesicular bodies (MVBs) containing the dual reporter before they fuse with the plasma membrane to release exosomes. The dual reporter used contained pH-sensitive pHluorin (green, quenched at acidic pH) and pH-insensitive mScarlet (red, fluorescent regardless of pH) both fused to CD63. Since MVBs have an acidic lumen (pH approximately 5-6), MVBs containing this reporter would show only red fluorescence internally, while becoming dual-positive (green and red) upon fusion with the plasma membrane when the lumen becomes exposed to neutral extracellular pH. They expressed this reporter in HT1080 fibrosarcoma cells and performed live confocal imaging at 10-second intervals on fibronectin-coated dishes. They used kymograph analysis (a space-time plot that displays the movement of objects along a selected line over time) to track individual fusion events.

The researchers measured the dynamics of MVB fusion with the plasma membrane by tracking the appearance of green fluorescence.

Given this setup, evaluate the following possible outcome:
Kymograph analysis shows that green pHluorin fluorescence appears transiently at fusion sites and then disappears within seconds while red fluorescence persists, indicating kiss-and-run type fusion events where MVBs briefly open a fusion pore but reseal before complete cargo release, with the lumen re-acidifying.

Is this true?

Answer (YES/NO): NO